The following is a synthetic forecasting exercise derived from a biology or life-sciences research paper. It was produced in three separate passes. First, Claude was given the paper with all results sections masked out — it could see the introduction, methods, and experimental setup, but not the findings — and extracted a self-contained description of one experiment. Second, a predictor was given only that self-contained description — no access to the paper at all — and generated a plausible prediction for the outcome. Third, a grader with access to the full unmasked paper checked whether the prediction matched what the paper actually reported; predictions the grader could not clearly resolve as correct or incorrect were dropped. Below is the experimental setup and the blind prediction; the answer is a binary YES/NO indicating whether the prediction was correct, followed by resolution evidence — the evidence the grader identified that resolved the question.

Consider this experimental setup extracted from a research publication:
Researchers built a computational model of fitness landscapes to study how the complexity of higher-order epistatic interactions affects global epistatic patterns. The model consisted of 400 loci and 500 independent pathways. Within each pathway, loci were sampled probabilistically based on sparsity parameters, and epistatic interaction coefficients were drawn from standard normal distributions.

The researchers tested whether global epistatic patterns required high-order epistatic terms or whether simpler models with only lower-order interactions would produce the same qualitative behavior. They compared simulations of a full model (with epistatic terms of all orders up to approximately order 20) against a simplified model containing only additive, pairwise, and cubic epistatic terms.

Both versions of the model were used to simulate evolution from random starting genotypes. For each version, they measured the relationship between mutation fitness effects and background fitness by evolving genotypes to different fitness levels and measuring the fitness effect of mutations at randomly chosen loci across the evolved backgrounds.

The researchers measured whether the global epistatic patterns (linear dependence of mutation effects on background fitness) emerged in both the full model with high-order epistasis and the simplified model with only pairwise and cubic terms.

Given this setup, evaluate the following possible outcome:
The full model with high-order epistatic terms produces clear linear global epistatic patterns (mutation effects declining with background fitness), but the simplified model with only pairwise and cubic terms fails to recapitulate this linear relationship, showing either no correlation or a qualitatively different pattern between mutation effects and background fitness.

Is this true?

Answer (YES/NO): NO